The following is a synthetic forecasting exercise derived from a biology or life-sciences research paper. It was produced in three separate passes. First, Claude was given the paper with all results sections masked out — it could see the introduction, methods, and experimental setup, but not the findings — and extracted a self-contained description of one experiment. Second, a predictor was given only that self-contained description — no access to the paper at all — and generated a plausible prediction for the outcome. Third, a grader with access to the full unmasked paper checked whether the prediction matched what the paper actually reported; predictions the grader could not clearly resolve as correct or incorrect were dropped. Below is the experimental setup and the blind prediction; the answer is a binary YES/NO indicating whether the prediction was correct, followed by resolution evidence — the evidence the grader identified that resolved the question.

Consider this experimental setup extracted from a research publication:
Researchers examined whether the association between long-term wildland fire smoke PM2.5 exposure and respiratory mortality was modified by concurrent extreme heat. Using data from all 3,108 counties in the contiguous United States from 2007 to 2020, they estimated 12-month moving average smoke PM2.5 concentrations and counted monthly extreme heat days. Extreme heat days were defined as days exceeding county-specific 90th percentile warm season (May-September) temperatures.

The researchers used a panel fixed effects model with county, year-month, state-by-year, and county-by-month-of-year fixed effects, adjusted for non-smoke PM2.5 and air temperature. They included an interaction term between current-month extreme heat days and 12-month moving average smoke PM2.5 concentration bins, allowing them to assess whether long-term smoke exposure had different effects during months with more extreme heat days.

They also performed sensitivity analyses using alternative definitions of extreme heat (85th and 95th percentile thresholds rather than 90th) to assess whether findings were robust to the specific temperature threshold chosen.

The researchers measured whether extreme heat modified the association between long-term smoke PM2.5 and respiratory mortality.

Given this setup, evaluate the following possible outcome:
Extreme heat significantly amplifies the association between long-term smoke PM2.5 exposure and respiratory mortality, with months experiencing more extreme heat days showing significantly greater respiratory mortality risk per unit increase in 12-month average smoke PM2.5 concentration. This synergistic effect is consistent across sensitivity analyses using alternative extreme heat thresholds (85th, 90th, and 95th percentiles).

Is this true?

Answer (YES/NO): NO